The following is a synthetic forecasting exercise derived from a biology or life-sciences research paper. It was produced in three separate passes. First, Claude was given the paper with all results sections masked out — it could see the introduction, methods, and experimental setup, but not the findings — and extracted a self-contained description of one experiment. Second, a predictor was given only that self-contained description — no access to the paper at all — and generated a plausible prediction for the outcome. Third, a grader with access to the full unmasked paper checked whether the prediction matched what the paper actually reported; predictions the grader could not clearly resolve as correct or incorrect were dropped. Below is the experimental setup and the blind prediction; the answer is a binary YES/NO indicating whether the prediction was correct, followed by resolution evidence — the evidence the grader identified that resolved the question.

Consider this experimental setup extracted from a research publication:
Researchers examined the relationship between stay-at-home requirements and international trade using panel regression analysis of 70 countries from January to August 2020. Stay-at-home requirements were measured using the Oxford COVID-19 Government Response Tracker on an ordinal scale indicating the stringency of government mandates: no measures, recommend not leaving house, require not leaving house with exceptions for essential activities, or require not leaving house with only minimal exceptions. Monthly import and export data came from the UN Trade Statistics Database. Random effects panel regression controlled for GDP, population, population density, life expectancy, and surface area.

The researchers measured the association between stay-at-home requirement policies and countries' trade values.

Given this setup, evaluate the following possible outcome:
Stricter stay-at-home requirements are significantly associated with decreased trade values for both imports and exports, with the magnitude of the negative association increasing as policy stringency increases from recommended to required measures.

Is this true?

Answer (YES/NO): NO